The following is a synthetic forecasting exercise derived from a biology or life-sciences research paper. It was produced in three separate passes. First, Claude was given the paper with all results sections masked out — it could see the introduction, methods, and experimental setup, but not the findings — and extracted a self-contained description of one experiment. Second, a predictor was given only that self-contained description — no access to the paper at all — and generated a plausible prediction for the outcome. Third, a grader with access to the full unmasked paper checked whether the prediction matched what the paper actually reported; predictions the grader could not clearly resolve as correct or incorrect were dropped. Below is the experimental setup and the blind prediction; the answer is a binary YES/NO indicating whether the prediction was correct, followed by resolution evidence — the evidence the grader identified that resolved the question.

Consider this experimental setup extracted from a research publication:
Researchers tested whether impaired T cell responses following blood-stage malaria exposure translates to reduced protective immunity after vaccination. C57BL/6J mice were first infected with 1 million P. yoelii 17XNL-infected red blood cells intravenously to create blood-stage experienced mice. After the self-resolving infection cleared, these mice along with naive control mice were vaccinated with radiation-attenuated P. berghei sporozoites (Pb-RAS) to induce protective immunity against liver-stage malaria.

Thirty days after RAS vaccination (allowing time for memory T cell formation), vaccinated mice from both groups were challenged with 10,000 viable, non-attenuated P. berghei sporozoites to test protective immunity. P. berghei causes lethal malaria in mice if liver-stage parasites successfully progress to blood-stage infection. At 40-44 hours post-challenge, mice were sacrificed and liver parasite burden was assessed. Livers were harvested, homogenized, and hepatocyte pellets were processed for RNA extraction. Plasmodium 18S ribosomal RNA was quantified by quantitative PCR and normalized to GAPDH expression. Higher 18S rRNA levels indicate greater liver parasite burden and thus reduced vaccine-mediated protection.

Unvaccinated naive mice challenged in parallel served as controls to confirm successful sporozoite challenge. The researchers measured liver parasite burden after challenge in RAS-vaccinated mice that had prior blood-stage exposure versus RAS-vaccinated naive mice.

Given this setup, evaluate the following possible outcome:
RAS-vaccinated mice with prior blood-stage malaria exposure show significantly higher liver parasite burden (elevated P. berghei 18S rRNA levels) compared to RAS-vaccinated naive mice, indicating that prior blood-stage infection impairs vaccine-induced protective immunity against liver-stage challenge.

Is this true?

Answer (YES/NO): YES